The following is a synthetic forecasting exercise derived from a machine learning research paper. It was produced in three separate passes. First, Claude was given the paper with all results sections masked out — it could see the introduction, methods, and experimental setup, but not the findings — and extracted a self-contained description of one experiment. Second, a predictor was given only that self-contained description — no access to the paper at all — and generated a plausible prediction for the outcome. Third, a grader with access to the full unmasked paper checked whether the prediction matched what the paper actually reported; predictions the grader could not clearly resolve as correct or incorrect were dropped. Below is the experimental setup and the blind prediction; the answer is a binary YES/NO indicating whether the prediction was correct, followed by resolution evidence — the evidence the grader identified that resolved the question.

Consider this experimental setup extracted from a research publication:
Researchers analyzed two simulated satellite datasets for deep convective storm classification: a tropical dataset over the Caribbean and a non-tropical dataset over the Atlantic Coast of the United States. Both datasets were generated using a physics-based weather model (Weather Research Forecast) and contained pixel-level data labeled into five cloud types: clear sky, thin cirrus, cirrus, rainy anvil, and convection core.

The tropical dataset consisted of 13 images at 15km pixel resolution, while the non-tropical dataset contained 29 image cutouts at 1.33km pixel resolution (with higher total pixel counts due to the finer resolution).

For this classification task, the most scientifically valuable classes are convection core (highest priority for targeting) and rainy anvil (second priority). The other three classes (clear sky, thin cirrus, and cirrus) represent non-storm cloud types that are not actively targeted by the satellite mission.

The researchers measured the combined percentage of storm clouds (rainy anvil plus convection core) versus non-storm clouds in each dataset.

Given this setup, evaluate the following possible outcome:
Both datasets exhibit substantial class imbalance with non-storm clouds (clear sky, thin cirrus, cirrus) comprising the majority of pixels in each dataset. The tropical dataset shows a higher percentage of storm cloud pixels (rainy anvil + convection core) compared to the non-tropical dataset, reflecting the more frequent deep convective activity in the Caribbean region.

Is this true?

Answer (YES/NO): YES